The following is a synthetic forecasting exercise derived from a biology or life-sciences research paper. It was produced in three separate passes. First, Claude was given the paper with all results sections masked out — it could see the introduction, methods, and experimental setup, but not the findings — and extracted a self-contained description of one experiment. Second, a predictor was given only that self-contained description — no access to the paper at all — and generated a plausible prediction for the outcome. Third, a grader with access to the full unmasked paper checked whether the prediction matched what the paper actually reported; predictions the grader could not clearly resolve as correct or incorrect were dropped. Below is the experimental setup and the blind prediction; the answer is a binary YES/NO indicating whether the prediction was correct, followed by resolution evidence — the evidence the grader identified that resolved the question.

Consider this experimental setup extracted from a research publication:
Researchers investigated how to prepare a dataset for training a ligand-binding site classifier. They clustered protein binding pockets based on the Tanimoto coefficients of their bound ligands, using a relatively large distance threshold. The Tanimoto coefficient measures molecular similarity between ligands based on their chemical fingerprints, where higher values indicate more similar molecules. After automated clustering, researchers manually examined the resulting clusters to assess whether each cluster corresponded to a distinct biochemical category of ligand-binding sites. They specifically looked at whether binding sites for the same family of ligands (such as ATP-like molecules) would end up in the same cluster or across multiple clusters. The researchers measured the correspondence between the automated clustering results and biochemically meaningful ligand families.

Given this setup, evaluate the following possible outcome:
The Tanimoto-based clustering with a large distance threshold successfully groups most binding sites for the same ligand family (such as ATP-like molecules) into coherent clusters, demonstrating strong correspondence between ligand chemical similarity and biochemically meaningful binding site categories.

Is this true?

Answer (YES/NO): NO